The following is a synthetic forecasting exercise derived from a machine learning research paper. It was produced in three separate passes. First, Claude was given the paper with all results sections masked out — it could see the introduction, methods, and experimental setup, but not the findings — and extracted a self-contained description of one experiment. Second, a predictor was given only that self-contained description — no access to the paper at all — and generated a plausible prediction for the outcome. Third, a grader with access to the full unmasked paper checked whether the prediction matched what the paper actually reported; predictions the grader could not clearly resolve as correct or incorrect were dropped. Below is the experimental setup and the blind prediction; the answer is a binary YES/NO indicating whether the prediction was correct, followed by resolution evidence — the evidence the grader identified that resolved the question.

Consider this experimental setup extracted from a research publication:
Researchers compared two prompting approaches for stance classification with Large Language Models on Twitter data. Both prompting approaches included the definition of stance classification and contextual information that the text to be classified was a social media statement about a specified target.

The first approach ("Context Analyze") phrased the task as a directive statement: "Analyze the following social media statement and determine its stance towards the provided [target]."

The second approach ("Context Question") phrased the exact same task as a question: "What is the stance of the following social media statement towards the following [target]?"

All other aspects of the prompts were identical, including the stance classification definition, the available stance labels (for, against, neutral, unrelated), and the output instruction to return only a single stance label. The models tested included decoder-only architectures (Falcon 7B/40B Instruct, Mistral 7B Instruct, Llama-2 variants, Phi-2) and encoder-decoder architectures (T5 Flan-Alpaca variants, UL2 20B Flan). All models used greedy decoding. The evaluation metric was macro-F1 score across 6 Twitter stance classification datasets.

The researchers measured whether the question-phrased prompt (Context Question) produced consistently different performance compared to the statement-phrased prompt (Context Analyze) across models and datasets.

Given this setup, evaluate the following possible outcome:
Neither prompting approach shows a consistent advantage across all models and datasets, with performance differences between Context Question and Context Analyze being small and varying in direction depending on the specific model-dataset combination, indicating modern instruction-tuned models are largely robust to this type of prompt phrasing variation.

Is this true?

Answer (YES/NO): NO